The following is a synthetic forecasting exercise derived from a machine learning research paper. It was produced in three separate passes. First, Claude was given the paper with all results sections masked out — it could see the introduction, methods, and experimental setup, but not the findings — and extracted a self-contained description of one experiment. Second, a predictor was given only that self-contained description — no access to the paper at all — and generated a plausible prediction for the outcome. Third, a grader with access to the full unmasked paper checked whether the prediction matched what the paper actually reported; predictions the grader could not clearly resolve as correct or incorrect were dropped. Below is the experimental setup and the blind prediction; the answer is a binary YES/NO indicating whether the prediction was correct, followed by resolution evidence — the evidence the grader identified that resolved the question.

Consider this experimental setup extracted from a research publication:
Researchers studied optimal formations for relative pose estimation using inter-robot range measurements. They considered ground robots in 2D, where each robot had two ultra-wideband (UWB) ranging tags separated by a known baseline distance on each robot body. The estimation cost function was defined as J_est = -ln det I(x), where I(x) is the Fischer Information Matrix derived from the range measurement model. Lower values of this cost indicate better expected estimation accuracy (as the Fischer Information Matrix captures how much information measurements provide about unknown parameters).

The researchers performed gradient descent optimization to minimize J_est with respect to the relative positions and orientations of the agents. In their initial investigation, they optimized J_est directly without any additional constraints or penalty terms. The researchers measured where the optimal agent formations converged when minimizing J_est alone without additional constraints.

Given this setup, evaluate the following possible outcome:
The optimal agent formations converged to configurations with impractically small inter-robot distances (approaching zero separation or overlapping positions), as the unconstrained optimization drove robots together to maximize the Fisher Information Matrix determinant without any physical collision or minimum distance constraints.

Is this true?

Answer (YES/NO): YES